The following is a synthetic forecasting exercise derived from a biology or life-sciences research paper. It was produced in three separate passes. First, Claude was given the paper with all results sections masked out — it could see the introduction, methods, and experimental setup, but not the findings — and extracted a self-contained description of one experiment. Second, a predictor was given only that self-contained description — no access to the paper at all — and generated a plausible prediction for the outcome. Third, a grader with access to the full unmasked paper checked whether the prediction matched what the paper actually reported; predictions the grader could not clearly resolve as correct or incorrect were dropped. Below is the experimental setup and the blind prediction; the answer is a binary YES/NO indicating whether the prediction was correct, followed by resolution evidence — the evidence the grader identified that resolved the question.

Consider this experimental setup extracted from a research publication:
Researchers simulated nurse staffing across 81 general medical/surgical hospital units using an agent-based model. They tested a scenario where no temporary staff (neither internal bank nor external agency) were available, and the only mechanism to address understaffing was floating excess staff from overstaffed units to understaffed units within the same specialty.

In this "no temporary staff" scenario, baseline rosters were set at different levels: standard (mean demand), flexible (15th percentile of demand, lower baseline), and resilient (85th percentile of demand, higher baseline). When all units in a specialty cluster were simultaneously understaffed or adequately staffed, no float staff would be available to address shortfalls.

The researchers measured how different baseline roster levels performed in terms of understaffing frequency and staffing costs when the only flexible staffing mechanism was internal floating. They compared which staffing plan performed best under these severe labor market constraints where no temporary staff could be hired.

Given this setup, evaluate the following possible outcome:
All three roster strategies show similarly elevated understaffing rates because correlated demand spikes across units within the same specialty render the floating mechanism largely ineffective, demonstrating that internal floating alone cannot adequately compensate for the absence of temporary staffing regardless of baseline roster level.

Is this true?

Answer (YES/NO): NO